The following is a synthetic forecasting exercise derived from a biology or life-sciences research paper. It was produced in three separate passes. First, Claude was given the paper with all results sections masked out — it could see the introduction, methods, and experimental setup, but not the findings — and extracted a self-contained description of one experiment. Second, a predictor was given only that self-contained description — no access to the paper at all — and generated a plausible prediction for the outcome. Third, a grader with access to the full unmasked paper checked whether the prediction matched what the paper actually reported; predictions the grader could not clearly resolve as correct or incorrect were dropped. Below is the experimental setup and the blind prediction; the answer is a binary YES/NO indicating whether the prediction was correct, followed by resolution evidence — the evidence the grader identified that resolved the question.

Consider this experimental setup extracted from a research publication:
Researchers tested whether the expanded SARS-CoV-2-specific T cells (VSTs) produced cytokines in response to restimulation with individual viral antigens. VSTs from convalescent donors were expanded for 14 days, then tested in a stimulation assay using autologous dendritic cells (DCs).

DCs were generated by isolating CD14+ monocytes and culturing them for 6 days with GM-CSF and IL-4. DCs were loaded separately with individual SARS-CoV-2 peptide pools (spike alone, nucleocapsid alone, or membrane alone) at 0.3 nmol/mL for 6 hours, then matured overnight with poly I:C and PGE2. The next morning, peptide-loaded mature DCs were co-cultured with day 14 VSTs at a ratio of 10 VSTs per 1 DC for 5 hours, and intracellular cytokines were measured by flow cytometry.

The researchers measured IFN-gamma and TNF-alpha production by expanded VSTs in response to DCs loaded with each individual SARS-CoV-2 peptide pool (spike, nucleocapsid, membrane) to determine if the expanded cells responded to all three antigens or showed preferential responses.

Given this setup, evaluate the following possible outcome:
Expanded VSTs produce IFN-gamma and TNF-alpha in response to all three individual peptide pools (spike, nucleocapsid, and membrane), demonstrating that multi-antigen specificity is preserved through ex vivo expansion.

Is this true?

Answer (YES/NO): YES